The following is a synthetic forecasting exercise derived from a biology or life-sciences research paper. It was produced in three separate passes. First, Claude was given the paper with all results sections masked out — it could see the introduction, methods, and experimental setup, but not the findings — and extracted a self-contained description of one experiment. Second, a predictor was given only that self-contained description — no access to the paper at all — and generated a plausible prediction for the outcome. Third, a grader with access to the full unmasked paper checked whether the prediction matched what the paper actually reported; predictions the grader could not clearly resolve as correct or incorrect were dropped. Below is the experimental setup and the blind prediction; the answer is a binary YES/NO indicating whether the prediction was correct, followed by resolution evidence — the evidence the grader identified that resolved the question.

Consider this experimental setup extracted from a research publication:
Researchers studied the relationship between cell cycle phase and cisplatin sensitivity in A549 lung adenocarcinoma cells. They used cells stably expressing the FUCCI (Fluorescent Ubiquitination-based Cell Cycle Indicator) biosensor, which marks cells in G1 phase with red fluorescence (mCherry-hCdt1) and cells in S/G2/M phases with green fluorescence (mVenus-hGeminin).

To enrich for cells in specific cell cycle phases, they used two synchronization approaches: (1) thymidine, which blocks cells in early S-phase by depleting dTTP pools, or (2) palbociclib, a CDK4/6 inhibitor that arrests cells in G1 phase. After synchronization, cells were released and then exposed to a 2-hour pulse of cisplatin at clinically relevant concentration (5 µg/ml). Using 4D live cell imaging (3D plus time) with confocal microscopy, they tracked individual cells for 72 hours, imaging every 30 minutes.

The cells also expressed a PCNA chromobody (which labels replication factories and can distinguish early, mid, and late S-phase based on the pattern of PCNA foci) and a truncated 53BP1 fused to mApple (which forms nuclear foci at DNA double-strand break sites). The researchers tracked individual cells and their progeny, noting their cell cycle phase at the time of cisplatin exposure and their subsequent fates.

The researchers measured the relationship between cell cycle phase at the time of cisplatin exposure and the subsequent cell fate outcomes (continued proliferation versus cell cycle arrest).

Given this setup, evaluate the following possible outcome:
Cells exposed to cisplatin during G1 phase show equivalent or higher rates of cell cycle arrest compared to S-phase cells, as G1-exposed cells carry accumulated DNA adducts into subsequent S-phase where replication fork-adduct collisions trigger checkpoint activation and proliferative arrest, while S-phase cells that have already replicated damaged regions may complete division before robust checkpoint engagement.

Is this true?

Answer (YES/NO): NO